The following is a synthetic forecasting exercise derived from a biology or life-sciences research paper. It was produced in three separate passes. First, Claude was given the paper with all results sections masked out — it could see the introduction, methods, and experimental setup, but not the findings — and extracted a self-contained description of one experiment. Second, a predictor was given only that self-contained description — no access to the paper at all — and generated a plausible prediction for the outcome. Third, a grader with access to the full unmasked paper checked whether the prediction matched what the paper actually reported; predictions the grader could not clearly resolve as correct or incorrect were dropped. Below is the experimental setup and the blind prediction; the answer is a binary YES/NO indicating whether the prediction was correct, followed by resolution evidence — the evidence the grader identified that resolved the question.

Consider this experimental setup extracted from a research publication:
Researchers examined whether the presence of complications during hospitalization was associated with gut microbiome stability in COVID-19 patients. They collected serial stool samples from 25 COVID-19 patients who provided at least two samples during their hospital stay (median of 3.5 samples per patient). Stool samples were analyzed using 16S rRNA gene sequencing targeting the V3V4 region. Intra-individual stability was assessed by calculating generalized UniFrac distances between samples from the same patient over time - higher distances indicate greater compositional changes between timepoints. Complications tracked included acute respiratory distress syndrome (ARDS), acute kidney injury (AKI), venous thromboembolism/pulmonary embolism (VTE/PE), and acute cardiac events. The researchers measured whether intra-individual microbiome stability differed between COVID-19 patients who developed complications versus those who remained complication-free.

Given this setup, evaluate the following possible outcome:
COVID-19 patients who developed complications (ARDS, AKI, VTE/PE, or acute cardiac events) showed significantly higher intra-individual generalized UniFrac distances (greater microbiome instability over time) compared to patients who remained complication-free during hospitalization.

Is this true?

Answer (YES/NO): YES